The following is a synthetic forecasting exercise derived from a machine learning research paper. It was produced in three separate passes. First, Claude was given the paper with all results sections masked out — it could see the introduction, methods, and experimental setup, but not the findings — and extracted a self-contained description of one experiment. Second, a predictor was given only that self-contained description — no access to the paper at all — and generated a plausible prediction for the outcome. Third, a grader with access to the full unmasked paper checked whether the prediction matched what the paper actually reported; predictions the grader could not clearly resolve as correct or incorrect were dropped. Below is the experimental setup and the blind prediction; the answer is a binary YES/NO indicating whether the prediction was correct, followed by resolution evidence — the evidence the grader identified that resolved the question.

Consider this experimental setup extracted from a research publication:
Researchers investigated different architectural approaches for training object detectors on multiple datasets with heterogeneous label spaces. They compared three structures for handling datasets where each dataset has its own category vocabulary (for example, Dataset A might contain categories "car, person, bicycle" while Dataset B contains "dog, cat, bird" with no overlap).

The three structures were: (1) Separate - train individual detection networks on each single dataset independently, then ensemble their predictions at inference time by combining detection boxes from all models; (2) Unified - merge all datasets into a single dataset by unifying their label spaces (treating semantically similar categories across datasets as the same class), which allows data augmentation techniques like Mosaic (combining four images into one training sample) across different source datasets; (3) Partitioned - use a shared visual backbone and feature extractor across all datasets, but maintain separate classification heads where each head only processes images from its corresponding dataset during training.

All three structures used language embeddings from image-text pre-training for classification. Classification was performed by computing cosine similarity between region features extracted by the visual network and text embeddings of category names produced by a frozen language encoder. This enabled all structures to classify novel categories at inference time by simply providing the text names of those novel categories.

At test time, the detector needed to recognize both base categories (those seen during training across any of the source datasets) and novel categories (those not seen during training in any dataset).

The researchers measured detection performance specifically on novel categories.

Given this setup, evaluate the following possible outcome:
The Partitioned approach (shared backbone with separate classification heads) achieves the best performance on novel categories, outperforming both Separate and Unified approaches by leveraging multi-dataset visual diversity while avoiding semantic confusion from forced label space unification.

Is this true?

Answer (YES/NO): YES